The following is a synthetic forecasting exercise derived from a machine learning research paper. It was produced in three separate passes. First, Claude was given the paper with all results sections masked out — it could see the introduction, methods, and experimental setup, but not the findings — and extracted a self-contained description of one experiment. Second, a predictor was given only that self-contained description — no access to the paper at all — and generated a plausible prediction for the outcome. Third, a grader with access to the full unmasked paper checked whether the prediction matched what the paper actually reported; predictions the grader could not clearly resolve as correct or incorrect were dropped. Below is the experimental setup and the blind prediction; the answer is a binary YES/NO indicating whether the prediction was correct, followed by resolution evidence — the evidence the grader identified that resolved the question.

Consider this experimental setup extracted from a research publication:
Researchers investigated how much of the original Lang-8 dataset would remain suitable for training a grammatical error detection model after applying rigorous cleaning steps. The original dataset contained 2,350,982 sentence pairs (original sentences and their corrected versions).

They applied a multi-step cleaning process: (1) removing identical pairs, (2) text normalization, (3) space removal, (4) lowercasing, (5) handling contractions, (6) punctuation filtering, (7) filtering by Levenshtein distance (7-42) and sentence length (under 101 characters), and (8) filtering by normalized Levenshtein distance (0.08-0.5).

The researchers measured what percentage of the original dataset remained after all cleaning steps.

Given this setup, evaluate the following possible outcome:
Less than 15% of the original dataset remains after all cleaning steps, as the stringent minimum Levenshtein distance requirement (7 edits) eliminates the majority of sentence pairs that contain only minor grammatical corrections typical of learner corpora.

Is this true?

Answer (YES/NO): YES